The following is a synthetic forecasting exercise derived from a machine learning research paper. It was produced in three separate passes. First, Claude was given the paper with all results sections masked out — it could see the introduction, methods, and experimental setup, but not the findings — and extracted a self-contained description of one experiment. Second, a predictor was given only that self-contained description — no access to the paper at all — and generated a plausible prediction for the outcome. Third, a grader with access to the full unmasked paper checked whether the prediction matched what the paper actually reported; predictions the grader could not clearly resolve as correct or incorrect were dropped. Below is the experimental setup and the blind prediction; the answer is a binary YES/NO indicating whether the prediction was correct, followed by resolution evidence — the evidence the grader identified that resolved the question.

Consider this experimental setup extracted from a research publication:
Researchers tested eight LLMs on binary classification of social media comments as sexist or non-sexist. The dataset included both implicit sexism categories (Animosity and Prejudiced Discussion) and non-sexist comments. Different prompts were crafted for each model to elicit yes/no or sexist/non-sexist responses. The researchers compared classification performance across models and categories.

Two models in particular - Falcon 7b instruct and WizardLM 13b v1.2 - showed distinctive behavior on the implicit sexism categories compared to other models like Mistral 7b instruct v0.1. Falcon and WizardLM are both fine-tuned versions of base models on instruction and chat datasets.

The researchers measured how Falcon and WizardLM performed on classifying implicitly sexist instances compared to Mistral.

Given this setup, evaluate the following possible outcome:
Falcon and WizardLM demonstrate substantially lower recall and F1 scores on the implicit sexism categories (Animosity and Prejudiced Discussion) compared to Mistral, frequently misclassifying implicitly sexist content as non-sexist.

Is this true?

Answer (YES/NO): YES